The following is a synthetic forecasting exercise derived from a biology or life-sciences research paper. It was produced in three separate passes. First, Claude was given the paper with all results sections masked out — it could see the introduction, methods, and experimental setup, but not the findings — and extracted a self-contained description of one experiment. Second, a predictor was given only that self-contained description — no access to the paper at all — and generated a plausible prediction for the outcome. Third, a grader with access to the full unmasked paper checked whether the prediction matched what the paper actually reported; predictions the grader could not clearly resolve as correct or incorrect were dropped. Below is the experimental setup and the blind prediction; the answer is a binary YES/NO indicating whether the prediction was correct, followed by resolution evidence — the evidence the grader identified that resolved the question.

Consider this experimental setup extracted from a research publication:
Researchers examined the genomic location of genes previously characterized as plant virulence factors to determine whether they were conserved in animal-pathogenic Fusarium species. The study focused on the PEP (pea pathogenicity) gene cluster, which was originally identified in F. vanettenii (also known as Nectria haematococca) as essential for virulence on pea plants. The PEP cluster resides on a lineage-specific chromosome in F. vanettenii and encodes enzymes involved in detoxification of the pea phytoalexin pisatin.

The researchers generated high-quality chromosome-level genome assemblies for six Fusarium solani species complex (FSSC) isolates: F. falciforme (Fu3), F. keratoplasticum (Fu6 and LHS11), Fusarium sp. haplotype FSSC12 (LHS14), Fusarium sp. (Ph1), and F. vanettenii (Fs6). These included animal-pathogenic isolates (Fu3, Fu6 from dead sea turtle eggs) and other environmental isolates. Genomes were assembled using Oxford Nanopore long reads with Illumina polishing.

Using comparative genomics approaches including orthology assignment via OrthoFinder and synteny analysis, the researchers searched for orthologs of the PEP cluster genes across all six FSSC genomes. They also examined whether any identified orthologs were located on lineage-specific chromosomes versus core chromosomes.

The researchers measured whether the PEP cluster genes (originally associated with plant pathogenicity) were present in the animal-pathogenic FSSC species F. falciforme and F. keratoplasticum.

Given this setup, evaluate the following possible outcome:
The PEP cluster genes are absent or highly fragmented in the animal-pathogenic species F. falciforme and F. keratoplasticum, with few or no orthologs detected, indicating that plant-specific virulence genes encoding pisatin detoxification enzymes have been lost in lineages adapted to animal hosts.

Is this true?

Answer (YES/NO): NO